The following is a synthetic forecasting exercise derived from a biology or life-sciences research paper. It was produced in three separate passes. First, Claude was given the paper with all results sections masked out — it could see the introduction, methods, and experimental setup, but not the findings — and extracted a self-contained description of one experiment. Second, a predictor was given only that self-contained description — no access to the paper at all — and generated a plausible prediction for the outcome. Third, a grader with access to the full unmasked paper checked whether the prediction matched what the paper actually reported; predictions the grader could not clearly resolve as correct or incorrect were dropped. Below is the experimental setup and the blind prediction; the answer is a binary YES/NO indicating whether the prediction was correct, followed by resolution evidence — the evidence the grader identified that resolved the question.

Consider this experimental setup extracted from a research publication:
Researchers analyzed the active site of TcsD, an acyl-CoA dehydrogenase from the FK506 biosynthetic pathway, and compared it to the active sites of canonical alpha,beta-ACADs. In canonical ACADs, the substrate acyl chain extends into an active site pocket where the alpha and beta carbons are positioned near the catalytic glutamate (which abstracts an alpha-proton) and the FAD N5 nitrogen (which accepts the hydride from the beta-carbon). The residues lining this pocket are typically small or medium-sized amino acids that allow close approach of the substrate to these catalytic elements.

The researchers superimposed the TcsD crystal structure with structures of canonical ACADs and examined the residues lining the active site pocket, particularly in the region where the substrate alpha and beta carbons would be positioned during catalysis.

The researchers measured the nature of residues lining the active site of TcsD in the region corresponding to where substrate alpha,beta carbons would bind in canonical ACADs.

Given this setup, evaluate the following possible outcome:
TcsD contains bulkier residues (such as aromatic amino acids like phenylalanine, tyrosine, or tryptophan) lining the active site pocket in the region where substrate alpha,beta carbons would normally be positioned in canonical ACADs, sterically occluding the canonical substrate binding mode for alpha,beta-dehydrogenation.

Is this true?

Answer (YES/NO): YES